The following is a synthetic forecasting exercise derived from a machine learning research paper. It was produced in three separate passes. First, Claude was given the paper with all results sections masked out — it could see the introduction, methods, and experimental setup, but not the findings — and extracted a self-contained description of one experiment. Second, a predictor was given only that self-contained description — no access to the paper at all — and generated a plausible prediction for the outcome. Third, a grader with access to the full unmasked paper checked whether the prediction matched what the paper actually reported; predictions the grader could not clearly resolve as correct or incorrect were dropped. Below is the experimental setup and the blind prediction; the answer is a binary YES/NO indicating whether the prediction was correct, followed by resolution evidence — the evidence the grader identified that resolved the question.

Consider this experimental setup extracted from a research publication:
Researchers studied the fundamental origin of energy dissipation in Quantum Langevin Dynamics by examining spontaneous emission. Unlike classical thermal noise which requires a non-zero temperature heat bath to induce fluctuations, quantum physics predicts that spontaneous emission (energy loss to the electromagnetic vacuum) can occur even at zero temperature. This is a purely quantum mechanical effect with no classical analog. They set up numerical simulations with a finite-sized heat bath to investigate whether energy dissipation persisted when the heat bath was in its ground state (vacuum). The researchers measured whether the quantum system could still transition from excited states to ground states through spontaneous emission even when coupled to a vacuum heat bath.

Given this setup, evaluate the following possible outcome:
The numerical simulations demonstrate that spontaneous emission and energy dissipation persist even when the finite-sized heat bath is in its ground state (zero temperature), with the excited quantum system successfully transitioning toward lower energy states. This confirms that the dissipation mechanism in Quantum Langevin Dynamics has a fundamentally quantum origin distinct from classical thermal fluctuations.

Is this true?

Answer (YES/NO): YES